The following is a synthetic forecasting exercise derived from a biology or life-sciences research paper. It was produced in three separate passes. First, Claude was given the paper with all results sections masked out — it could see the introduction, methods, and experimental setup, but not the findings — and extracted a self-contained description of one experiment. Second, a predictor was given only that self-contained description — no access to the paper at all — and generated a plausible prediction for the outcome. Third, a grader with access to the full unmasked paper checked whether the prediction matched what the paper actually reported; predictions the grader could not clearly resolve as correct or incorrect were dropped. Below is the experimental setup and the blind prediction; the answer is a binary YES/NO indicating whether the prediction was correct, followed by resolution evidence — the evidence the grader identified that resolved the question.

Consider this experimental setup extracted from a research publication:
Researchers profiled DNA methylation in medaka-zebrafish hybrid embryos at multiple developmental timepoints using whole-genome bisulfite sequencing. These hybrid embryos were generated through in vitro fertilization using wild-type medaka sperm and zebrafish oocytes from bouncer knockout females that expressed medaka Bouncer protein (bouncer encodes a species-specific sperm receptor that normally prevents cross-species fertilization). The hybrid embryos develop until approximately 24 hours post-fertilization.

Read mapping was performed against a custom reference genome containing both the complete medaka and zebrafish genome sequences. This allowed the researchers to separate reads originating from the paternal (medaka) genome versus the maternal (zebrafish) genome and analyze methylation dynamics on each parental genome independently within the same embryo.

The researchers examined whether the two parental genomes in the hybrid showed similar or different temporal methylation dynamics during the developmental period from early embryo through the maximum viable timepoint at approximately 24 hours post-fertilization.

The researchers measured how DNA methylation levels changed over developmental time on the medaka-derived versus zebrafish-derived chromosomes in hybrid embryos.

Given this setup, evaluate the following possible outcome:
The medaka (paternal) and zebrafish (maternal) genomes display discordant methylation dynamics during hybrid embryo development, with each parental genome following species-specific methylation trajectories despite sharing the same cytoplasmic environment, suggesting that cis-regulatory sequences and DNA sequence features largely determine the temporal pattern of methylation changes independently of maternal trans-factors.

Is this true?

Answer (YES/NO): NO